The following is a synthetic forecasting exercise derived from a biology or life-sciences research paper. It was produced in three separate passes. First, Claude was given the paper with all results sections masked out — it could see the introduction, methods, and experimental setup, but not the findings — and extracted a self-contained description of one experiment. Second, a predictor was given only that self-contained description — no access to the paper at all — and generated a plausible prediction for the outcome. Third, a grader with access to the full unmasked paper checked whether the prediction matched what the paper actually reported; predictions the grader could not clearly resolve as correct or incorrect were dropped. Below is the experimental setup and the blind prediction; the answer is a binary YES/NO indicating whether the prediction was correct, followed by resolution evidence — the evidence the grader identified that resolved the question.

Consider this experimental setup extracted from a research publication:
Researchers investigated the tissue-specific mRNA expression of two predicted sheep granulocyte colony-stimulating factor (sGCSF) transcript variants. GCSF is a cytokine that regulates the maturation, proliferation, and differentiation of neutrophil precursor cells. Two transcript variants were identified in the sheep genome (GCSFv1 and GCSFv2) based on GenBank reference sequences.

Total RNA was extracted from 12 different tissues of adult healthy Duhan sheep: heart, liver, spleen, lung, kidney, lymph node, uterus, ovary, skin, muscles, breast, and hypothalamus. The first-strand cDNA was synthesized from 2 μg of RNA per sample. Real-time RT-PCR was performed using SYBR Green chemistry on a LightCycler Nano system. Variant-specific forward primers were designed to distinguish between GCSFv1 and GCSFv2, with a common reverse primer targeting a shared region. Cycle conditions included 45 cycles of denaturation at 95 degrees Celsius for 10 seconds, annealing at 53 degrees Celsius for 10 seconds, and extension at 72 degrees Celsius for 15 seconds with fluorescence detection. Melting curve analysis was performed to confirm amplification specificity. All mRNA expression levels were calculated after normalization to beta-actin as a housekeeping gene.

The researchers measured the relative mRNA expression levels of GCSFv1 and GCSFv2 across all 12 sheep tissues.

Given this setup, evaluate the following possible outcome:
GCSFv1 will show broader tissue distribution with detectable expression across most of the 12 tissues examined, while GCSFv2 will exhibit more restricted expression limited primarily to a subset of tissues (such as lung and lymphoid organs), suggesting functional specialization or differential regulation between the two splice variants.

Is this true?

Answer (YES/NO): NO